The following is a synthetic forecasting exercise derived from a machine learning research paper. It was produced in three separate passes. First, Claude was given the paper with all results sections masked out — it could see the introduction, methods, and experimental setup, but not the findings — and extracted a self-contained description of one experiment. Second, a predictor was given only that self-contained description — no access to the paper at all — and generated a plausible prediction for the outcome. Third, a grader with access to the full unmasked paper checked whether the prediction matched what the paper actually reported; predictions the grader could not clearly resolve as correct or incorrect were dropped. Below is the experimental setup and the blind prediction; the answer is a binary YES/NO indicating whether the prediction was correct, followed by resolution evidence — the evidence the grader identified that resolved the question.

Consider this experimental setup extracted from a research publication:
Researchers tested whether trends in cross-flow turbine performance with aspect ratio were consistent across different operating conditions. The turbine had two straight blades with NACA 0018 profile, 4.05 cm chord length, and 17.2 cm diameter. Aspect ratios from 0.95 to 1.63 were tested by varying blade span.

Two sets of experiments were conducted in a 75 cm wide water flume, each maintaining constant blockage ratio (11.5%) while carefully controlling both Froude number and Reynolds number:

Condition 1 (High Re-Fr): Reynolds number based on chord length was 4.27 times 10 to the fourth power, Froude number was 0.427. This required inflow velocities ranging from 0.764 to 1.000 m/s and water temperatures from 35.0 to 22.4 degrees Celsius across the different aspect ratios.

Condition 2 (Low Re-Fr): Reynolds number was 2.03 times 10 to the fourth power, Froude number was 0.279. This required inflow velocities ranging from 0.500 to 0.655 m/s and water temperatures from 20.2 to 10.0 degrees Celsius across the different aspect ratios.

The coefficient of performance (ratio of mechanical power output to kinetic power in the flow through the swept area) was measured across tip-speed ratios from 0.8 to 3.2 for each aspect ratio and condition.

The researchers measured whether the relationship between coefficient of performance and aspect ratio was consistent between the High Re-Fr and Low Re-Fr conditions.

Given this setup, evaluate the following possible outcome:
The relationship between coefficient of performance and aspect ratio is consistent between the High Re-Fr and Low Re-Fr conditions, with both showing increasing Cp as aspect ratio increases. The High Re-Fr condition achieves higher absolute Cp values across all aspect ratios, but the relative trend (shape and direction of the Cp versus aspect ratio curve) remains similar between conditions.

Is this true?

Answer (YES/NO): NO